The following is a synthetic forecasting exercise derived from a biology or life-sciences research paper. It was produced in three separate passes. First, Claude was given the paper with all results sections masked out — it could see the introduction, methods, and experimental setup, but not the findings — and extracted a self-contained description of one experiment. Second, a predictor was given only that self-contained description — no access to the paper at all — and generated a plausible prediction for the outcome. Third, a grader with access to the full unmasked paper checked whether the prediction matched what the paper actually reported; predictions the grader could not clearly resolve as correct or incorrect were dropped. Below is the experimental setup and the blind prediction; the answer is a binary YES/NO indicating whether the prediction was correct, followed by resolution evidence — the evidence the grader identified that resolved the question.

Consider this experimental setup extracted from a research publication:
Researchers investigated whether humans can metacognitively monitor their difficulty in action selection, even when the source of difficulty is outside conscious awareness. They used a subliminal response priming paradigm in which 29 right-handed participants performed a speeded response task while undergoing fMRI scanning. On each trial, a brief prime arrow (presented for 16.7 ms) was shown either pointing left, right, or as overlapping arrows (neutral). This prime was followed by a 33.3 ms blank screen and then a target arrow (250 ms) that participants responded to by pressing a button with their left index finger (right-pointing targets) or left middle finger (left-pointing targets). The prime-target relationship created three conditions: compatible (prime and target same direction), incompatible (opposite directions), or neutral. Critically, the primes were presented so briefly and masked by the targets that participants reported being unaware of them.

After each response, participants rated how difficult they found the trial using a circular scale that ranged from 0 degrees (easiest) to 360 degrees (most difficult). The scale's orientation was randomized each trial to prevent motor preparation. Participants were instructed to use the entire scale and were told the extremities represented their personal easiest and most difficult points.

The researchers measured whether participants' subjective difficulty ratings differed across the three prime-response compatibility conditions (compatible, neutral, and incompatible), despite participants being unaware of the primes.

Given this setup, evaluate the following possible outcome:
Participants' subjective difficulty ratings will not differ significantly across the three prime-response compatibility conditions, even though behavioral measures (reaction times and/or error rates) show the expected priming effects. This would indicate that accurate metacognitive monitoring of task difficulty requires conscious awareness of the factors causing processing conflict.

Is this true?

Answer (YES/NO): NO